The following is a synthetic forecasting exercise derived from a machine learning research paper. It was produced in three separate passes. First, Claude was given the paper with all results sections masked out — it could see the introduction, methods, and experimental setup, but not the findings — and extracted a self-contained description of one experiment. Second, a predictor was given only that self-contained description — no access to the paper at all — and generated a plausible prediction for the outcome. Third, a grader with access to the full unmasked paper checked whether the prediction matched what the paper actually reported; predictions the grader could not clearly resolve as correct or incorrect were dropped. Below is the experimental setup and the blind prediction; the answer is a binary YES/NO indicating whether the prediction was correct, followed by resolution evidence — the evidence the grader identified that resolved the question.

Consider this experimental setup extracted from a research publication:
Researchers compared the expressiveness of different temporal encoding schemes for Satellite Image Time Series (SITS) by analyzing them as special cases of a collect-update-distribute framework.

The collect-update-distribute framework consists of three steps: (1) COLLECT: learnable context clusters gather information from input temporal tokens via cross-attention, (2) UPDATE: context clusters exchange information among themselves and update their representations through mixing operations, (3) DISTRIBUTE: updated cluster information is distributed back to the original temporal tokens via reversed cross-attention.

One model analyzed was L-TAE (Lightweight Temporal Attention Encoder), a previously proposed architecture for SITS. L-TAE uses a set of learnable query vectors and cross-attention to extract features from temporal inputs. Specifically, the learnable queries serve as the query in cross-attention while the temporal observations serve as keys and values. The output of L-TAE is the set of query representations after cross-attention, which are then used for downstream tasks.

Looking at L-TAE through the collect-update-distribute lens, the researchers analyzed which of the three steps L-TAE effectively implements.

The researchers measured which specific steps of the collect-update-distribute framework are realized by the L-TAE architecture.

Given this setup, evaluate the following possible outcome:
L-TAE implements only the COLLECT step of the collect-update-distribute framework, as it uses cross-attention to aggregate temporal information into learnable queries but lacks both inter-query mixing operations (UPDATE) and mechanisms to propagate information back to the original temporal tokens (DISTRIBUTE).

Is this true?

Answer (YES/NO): YES